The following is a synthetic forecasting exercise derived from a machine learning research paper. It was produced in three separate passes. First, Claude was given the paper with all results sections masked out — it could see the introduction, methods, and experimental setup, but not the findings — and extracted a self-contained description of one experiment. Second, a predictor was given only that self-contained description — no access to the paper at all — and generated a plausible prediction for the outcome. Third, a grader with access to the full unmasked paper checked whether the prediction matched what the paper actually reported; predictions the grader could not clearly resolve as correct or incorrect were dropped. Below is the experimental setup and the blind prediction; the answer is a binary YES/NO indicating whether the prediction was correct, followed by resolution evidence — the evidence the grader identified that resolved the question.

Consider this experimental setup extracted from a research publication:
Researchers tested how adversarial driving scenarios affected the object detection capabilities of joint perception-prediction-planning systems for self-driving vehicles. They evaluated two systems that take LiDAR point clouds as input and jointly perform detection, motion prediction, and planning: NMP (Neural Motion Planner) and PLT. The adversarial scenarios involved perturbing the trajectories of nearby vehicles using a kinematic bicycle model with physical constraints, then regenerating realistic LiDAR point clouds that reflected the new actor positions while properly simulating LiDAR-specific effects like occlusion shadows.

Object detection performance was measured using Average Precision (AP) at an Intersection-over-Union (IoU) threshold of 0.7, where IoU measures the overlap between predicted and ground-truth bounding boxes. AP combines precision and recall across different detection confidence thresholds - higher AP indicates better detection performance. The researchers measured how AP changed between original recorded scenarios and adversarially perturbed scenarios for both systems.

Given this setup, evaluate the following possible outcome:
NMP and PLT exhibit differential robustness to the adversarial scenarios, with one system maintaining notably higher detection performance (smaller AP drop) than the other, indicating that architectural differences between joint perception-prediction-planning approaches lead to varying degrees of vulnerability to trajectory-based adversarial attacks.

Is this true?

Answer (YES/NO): NO